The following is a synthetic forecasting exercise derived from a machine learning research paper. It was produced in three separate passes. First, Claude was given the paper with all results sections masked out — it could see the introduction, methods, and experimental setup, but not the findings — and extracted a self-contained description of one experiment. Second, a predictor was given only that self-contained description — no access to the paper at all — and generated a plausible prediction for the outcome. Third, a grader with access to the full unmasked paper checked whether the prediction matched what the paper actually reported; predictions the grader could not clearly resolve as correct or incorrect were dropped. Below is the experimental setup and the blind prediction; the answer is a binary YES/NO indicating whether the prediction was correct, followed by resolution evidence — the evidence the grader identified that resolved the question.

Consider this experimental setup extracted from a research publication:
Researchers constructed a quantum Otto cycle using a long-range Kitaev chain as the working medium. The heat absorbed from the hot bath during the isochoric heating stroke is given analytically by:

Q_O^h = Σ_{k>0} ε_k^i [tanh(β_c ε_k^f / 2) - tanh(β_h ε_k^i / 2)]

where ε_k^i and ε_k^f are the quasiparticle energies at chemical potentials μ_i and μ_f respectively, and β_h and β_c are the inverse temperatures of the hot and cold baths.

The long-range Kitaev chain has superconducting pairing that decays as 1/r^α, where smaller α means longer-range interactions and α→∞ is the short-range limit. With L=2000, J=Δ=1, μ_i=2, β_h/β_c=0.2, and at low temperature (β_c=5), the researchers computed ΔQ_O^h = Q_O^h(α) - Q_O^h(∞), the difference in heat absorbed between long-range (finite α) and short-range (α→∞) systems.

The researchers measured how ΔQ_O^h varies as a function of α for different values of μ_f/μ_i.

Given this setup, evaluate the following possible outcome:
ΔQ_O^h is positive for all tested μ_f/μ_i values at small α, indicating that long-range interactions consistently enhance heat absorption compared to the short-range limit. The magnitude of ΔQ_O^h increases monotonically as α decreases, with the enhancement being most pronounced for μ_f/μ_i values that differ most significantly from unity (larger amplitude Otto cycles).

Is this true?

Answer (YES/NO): NO